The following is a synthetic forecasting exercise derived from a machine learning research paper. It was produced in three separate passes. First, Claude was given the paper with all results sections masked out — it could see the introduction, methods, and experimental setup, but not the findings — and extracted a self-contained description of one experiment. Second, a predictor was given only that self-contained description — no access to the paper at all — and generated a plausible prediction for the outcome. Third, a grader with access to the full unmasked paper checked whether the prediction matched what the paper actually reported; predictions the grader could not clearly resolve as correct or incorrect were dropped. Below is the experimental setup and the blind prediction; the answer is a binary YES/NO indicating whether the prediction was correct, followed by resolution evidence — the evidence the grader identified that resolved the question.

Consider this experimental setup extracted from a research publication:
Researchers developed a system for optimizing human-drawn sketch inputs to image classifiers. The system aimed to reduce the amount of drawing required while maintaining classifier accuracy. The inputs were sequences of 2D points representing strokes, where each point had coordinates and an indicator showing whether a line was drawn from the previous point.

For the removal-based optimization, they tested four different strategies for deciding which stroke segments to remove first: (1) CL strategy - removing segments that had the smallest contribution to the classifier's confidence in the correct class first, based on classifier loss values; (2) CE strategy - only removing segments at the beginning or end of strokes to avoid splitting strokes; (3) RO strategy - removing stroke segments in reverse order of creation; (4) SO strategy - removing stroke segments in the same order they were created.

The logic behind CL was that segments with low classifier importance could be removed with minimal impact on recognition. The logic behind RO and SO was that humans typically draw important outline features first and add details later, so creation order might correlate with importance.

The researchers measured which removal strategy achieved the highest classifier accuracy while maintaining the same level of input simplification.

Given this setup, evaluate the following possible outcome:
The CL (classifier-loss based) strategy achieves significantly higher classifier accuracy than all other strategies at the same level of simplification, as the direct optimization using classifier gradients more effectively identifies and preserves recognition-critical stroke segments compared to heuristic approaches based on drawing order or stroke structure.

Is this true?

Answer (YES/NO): YES